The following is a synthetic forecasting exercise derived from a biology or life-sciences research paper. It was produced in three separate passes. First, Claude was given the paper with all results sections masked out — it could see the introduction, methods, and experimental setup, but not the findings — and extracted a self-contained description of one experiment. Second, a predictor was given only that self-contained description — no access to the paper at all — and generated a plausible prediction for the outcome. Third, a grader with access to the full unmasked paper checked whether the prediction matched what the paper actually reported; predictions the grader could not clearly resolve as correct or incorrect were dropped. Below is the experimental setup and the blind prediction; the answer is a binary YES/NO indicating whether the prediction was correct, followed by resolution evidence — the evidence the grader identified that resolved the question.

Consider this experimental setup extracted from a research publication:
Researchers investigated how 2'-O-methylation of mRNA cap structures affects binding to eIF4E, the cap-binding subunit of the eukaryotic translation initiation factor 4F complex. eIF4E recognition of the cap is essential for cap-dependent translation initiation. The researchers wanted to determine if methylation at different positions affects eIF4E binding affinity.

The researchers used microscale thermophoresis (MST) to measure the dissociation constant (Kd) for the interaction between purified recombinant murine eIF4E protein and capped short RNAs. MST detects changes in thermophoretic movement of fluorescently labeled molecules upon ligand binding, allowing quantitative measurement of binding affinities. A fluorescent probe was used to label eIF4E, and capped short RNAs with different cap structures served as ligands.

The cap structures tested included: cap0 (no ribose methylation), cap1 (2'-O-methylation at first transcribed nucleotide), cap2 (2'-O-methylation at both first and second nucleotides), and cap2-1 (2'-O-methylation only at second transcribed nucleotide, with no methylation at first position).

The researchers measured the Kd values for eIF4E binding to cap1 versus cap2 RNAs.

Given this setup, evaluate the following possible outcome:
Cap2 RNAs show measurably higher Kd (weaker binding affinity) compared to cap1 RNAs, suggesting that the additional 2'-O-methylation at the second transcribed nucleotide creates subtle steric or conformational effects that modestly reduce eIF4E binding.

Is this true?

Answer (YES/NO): NO